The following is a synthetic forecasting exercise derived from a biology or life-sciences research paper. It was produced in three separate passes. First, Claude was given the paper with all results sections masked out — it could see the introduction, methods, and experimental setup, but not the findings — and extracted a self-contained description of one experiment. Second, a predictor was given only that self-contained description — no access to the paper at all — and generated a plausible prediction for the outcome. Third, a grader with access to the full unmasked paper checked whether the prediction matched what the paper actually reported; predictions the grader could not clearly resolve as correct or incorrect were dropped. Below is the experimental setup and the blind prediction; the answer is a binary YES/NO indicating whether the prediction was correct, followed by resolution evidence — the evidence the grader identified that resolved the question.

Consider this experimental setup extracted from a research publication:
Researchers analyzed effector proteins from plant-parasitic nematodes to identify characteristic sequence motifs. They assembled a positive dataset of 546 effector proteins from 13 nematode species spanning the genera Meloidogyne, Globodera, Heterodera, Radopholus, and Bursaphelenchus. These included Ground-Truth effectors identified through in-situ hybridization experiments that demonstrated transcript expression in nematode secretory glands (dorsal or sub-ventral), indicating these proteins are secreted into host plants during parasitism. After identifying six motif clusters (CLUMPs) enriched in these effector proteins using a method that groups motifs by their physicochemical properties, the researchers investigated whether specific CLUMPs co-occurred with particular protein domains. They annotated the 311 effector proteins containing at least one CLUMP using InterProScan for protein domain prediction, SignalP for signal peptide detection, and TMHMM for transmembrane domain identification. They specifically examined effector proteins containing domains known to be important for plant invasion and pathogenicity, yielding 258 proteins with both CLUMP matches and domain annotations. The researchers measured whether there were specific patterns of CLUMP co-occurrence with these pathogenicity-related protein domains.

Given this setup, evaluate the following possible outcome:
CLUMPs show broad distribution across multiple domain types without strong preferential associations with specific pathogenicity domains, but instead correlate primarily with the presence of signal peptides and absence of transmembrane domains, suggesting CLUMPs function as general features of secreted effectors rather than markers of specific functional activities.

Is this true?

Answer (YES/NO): NO